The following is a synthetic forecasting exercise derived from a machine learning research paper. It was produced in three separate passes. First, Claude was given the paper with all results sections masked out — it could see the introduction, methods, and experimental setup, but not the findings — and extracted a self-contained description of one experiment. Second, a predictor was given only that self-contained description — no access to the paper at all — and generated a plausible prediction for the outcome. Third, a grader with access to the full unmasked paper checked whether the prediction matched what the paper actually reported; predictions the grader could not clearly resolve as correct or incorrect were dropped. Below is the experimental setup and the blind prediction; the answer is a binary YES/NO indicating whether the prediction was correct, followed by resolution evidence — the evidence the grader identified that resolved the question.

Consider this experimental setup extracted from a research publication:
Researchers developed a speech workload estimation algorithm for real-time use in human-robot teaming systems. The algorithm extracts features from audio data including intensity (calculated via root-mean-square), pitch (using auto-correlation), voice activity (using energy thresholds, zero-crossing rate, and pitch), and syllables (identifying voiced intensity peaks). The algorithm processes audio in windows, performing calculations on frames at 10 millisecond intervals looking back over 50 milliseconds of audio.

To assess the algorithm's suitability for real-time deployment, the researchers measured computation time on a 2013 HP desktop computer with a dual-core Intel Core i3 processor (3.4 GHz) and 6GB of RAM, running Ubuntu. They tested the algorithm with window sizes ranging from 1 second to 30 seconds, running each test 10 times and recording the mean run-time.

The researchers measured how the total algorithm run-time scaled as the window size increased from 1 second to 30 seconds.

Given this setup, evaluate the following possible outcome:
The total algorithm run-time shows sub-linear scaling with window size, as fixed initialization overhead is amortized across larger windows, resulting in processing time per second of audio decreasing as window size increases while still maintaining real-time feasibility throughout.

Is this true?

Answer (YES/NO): NO